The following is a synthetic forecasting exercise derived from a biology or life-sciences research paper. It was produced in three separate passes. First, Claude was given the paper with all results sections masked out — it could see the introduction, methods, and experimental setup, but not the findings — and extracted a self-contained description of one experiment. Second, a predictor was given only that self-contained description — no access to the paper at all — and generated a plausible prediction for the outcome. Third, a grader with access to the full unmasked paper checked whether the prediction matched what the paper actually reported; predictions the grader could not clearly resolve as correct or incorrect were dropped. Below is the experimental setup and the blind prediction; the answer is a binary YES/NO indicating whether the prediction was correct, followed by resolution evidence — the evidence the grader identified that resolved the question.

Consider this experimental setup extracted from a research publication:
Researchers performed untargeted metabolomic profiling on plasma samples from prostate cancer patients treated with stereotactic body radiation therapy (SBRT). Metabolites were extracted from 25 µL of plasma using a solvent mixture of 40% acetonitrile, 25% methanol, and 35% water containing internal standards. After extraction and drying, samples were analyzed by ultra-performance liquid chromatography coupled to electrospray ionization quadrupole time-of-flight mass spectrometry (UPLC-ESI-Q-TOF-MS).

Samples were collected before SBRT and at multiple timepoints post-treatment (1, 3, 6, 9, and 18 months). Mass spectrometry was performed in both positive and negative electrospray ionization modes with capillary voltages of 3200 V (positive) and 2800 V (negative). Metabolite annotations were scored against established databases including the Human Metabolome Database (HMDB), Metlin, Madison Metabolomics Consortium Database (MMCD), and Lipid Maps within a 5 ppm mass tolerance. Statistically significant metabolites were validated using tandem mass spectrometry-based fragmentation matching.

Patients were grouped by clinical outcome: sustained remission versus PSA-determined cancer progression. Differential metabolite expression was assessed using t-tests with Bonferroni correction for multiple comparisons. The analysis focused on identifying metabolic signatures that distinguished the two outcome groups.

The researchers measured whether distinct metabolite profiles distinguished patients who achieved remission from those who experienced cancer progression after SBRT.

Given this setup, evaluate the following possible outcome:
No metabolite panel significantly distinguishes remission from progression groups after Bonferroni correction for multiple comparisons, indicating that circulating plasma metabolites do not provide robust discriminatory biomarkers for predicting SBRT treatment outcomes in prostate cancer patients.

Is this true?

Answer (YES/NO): NO